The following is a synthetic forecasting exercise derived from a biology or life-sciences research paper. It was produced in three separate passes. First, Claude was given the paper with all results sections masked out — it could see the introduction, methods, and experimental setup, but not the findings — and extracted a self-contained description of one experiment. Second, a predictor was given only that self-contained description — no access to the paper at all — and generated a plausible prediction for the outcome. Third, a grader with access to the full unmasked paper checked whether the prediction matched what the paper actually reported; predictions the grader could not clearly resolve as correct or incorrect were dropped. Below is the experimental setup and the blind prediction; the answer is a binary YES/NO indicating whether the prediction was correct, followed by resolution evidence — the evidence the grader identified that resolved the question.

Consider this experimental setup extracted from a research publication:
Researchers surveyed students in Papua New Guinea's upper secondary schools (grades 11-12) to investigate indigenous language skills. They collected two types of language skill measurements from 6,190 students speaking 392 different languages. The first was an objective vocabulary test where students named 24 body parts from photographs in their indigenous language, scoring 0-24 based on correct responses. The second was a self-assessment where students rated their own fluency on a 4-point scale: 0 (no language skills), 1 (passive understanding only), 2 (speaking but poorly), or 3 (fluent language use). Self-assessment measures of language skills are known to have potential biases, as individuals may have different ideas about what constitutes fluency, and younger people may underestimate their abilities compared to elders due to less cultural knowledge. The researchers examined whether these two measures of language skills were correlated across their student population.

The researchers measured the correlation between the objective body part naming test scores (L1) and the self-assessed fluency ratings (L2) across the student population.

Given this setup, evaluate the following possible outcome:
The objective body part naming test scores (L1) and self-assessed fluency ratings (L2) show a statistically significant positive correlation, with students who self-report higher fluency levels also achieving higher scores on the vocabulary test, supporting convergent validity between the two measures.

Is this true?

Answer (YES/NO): YES